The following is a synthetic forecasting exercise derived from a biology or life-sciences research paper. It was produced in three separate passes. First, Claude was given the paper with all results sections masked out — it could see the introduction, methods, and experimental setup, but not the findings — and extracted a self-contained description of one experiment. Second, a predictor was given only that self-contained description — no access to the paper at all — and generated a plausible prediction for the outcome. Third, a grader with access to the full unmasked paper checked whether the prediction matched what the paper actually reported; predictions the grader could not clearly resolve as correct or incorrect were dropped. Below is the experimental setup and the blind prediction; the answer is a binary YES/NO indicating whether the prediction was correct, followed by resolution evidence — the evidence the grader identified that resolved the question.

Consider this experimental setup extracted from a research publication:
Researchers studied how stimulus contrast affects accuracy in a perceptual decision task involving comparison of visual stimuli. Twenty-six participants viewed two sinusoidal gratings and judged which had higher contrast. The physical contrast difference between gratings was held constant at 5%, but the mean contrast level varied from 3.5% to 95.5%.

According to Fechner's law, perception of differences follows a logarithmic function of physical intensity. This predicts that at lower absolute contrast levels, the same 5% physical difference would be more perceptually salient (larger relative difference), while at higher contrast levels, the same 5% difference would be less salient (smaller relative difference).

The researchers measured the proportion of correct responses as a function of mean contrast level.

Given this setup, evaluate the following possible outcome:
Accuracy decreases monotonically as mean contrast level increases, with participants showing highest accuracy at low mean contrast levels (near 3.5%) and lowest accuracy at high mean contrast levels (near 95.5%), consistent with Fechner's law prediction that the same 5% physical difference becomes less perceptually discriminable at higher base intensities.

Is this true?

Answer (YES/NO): YES